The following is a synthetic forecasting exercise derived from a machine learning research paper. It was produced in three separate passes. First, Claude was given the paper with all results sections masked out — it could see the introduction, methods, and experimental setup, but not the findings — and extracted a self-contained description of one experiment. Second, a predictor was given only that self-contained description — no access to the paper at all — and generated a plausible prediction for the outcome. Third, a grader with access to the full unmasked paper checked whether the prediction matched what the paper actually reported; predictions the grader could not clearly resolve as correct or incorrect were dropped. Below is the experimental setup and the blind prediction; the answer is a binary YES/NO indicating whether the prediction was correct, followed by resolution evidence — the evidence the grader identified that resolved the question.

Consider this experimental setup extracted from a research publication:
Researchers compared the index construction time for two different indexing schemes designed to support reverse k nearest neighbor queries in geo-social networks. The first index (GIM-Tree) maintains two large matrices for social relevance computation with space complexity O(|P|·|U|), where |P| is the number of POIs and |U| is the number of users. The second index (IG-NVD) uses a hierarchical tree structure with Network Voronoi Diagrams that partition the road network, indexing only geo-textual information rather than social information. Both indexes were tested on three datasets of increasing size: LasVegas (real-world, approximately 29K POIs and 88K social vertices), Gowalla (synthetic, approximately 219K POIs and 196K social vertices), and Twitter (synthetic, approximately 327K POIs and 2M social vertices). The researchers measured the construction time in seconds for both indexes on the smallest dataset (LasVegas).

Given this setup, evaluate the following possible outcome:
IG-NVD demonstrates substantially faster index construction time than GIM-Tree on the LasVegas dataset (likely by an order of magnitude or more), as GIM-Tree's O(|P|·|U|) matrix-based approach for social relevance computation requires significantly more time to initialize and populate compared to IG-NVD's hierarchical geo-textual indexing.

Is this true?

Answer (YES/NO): NO